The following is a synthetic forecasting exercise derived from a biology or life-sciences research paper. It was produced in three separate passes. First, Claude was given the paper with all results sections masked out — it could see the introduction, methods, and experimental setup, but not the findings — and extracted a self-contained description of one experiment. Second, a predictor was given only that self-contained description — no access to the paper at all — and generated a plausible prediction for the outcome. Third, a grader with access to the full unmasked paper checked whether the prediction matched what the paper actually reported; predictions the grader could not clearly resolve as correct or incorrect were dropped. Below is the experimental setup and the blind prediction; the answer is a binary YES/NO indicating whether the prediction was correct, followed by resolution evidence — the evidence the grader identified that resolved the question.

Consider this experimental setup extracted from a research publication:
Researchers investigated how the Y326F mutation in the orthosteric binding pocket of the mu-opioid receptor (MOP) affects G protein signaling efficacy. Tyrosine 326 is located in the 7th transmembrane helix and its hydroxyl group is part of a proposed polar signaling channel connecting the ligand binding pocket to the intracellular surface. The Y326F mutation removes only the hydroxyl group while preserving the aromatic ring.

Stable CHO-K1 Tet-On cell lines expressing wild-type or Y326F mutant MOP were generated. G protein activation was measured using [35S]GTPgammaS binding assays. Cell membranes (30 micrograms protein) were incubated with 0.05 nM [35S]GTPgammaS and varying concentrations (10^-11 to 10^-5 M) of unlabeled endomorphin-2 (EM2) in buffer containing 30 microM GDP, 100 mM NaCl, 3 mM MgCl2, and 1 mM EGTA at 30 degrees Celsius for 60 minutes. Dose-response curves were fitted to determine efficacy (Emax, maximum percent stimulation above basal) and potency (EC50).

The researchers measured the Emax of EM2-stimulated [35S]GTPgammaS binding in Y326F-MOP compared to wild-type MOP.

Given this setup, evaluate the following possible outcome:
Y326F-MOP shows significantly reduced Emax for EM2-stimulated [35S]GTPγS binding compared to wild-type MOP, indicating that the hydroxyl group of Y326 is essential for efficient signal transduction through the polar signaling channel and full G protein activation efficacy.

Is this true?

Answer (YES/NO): NO